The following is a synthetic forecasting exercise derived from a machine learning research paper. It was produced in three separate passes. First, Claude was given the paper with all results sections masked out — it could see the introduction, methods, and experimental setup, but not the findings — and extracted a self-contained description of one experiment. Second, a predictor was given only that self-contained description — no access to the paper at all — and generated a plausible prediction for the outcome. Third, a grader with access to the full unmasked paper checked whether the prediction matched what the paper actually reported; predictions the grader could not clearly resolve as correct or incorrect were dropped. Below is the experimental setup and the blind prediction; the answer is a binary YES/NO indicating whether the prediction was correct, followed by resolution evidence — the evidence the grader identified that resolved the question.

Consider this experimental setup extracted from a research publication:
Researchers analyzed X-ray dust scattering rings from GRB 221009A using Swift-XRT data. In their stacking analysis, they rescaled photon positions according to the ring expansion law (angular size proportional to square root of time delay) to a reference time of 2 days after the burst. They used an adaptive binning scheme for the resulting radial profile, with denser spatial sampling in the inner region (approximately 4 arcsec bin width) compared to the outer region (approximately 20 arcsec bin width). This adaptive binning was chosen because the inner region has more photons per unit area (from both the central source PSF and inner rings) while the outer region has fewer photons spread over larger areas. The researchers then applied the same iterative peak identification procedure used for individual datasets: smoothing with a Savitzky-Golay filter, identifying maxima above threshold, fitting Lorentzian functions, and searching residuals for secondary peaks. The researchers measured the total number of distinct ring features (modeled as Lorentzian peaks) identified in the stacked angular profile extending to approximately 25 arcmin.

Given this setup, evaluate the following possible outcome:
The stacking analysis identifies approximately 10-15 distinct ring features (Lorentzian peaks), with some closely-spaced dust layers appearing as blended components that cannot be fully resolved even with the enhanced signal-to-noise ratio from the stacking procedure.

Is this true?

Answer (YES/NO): NO